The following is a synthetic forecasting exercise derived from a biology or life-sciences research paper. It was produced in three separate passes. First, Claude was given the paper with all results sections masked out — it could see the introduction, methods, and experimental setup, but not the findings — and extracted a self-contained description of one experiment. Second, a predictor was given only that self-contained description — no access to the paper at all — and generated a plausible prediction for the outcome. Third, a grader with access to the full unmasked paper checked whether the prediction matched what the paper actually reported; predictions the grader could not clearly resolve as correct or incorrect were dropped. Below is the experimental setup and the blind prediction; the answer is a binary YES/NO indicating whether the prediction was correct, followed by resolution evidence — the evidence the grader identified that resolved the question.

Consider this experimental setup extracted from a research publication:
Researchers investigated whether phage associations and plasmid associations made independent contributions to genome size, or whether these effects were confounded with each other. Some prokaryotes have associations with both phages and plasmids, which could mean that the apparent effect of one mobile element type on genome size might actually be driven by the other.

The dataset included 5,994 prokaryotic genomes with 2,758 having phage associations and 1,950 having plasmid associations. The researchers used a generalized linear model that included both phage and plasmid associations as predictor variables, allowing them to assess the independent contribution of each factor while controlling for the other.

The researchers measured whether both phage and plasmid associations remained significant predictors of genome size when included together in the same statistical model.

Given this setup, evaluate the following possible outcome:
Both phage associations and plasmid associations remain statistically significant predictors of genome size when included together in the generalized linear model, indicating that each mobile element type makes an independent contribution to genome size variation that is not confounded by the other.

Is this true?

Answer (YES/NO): YES